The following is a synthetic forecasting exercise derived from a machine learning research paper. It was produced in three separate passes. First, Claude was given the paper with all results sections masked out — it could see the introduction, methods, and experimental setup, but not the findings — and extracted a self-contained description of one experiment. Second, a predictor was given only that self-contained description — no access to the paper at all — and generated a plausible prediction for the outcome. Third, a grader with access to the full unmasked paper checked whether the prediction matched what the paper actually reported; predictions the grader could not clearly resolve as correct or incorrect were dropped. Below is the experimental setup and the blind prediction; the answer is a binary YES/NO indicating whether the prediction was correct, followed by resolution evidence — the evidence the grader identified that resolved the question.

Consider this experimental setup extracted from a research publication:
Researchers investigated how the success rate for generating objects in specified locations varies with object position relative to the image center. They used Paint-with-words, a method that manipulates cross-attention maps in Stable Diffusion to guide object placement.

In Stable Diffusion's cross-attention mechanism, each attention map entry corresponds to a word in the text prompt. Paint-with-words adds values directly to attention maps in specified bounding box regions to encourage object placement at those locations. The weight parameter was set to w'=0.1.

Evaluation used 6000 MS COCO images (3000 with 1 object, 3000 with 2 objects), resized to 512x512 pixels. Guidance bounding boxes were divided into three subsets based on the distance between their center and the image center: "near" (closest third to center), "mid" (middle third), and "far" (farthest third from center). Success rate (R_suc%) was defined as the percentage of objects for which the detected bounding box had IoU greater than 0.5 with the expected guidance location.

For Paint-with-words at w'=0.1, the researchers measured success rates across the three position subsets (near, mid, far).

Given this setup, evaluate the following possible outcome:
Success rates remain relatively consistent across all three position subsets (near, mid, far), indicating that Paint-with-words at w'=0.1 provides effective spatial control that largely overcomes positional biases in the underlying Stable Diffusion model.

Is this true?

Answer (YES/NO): NO